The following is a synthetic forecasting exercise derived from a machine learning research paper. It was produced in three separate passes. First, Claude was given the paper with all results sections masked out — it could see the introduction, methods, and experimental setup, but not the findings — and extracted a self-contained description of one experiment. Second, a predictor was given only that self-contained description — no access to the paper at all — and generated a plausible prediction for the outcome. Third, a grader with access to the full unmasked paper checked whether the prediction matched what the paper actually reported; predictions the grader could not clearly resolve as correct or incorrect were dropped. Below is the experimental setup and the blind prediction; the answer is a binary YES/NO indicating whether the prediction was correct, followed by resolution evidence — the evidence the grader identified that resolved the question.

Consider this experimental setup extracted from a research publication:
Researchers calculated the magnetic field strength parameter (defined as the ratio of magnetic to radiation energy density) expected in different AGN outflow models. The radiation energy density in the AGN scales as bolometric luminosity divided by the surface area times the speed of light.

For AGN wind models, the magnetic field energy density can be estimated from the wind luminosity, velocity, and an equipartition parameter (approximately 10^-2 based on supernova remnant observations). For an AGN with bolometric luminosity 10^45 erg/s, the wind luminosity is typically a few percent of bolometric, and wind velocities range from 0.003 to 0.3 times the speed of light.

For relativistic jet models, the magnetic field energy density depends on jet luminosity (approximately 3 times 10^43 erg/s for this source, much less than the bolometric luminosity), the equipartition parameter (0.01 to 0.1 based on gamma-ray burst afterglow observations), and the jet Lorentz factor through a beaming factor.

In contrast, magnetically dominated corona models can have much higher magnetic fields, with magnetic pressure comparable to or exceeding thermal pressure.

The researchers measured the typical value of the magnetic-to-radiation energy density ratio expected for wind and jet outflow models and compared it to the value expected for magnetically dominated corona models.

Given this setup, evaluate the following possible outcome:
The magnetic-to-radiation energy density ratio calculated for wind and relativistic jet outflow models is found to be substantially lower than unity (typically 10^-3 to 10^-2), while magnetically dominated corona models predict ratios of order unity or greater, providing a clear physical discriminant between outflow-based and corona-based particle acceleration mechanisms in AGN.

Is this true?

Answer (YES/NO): YES